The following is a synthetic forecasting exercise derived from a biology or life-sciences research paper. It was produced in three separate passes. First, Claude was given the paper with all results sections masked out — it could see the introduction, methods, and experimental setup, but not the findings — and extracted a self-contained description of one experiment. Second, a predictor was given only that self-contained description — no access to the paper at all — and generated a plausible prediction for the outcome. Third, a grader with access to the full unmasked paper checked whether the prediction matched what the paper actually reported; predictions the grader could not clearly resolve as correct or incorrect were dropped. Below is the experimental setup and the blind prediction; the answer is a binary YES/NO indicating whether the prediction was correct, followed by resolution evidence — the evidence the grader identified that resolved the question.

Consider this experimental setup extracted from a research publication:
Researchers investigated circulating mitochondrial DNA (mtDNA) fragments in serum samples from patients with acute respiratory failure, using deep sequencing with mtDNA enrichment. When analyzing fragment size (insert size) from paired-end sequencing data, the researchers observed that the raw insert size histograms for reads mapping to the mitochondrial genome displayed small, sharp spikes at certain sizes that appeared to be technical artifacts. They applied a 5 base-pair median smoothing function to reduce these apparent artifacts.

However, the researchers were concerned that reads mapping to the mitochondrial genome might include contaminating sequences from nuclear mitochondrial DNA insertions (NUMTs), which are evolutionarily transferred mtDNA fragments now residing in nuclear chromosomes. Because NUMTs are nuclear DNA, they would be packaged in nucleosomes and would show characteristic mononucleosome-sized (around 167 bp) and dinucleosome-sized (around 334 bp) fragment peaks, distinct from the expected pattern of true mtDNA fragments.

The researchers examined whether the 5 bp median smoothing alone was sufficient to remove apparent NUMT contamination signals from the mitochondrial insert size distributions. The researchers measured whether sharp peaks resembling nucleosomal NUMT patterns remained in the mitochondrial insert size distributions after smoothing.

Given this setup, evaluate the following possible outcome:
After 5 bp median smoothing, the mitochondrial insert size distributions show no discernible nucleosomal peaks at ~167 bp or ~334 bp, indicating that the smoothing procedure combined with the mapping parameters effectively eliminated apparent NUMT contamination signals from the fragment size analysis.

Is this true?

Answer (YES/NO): NO